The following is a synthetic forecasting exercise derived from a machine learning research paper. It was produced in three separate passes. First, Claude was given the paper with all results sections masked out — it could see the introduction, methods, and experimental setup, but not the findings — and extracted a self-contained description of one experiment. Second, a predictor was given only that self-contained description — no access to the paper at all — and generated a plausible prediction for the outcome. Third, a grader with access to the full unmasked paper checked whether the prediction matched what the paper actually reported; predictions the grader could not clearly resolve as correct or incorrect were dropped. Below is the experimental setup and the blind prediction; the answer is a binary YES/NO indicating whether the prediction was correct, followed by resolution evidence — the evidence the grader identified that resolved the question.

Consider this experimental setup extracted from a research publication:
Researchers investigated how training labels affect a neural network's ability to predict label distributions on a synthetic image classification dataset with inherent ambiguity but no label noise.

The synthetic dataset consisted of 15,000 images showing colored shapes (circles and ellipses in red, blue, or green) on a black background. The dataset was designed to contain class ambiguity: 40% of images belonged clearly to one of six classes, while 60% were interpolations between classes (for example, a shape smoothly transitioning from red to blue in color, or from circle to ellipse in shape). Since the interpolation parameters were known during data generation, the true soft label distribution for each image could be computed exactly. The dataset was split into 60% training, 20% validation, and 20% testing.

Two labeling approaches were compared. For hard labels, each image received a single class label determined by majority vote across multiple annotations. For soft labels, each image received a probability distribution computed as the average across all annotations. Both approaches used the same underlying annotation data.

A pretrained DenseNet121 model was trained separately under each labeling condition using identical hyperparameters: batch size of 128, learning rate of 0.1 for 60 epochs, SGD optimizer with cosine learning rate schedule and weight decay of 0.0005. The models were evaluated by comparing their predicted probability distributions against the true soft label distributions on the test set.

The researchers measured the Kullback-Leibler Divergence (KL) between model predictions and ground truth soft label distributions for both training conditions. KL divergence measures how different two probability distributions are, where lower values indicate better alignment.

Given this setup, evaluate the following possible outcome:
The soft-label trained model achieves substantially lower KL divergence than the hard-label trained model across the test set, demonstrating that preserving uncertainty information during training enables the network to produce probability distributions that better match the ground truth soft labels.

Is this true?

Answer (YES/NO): YES